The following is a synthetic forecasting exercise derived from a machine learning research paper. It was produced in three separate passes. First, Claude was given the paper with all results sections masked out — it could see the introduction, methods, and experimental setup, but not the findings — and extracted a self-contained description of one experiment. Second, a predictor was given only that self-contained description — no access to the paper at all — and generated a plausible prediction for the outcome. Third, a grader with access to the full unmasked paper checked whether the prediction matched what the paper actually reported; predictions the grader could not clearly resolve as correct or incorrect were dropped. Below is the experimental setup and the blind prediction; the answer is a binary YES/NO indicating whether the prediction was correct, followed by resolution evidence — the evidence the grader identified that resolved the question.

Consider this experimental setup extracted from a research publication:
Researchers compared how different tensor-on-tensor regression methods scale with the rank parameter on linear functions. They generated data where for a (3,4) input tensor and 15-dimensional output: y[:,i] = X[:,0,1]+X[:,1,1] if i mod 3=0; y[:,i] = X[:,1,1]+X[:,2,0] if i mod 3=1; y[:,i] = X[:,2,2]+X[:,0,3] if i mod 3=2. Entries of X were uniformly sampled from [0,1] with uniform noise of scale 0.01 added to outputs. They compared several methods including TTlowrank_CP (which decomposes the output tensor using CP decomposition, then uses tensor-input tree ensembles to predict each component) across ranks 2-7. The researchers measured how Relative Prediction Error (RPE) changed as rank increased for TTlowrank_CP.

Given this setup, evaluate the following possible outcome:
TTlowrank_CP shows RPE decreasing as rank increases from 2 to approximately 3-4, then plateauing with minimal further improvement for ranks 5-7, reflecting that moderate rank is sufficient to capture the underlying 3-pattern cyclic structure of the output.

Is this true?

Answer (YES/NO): NO